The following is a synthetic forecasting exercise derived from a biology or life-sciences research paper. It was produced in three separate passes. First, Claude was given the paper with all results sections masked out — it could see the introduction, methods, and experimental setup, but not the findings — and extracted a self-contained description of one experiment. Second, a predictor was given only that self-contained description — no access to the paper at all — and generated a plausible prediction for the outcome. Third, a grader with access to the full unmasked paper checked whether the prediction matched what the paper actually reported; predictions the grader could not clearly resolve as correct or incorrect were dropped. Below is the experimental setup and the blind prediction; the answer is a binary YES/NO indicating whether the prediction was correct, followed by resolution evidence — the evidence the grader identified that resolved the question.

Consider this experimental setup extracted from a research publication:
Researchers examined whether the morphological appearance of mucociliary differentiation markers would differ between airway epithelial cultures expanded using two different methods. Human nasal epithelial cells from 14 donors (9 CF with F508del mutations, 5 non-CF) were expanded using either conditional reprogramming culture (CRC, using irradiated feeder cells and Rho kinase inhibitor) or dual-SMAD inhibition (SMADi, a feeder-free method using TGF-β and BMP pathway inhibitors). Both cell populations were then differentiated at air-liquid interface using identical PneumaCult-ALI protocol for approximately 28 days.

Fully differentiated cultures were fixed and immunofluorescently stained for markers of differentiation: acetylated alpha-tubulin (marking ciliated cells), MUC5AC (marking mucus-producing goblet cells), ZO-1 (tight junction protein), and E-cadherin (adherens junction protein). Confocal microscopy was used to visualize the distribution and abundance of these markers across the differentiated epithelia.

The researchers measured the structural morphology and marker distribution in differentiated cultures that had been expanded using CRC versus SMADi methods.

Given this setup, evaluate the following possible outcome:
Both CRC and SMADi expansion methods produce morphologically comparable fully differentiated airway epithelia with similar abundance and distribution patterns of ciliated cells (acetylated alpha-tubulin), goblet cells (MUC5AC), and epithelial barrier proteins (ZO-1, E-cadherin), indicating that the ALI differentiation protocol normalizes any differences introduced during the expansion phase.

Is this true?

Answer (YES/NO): YES